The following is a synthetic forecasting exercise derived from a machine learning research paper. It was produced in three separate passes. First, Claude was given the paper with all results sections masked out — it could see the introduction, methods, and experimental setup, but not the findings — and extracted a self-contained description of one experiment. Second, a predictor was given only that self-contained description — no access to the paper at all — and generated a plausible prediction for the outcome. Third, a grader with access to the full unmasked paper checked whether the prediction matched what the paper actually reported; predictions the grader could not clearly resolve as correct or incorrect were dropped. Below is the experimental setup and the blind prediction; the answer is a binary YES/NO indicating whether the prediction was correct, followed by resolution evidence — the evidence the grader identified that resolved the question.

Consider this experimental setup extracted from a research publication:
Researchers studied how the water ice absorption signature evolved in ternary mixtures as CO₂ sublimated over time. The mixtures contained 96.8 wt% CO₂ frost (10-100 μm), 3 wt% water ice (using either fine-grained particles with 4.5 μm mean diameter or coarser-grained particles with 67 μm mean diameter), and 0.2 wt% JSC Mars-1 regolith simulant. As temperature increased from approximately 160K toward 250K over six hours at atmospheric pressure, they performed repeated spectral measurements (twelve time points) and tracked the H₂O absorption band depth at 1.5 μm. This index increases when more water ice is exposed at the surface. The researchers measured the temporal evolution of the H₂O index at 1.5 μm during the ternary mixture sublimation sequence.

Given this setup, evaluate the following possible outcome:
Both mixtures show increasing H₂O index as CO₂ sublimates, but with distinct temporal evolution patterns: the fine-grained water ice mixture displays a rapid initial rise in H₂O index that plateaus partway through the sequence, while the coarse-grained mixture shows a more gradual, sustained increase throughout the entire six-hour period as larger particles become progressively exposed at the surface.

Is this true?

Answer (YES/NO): NO